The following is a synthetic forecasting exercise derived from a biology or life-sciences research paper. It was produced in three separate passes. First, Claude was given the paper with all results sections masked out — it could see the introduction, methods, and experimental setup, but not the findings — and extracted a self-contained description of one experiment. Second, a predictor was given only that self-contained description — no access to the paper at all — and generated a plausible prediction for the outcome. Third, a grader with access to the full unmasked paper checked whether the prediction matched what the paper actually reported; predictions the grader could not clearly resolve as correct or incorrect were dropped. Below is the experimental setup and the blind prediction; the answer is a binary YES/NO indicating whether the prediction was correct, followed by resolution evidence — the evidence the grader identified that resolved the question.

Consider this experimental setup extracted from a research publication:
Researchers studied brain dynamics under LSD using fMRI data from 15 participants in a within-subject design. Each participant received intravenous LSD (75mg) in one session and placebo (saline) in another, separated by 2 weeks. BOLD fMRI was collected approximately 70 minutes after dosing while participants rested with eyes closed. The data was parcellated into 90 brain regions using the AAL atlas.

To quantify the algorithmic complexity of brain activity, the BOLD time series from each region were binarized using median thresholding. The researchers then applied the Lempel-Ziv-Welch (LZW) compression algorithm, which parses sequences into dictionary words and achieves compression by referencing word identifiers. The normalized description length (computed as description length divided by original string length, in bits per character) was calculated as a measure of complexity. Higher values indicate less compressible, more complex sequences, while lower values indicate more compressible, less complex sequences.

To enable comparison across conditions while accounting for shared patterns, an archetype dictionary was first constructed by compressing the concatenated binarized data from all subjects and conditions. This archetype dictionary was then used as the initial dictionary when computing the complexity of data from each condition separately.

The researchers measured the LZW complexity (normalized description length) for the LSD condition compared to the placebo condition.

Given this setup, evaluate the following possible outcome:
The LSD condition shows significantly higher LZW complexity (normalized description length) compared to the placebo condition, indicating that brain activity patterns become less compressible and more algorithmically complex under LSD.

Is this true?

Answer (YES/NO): YES